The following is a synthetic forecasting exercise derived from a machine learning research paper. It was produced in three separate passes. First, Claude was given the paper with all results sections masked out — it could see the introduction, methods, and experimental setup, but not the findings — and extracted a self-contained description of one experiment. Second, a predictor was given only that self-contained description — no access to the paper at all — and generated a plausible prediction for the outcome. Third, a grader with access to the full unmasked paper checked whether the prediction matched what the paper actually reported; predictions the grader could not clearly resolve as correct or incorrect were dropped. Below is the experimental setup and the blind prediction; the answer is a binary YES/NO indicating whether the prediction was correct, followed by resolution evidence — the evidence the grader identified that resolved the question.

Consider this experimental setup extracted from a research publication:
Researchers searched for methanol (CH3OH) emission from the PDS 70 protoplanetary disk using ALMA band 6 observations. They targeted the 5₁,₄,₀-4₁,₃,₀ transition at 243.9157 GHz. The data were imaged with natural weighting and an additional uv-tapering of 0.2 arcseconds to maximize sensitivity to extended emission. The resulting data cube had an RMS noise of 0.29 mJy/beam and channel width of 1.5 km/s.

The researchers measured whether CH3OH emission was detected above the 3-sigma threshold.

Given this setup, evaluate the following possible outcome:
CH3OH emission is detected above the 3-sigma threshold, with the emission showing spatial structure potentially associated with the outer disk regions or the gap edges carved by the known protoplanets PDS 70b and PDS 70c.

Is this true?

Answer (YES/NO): NO